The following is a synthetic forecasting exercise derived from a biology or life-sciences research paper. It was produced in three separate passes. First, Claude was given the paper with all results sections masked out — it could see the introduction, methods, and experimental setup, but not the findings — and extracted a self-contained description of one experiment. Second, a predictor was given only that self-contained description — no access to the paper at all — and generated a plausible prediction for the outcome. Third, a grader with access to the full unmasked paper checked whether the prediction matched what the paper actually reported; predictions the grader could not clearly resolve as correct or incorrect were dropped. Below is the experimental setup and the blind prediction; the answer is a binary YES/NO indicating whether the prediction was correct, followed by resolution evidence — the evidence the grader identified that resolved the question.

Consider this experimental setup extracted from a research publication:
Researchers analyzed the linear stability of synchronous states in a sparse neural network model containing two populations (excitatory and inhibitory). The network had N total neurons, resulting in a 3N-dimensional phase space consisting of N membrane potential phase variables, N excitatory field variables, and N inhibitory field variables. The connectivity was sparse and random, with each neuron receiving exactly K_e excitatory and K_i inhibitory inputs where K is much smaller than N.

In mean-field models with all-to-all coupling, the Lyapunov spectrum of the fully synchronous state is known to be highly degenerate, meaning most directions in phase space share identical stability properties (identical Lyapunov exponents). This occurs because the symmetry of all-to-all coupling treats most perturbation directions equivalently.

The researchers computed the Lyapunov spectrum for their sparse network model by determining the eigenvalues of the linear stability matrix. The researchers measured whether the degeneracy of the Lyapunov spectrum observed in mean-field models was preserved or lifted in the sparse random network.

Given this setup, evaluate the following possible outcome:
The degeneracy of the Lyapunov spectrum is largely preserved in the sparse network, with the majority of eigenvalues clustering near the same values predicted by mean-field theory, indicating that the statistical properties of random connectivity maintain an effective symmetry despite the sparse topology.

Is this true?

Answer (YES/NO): NO